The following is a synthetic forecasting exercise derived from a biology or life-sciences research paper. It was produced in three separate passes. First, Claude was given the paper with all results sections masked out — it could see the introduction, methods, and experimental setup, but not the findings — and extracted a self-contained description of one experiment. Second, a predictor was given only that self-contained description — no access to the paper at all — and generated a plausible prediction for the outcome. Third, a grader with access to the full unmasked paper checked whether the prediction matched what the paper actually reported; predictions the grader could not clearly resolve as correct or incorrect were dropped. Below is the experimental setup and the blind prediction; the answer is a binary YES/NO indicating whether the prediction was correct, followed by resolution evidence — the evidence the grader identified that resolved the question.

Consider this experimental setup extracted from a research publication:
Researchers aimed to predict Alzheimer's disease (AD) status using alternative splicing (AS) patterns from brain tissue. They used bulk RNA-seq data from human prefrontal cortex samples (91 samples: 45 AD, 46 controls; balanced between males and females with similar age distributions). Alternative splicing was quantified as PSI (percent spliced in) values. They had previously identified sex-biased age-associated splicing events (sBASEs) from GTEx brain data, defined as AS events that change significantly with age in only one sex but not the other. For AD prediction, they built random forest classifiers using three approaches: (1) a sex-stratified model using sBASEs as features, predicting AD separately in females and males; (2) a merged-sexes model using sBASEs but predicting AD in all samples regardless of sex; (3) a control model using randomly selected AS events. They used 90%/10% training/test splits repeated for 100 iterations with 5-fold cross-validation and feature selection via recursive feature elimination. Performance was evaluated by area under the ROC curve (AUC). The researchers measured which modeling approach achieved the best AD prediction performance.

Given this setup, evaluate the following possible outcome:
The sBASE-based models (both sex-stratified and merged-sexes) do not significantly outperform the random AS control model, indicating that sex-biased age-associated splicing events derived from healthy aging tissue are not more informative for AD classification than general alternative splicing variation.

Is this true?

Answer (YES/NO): NO